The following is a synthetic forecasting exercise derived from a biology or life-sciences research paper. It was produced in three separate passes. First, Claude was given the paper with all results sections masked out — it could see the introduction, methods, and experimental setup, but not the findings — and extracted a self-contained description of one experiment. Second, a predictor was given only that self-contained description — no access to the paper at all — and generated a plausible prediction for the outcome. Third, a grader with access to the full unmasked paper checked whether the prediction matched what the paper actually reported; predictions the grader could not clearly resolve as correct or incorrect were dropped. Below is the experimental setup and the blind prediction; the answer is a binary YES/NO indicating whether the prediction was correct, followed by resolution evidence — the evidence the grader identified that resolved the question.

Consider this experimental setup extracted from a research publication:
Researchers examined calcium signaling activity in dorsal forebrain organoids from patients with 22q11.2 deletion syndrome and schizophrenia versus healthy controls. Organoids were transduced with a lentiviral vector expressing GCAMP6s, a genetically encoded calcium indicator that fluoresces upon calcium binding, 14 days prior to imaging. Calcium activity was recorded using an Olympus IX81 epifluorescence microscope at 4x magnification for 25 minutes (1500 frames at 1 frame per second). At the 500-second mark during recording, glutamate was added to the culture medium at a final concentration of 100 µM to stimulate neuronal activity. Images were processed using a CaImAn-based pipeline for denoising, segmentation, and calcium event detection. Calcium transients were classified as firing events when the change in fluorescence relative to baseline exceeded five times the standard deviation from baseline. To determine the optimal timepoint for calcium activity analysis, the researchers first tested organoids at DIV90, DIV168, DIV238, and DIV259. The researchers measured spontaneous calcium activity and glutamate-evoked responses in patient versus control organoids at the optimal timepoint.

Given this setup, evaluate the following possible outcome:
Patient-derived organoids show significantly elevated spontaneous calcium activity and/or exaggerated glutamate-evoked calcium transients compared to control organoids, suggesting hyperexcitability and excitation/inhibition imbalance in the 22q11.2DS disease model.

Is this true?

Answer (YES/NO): NO